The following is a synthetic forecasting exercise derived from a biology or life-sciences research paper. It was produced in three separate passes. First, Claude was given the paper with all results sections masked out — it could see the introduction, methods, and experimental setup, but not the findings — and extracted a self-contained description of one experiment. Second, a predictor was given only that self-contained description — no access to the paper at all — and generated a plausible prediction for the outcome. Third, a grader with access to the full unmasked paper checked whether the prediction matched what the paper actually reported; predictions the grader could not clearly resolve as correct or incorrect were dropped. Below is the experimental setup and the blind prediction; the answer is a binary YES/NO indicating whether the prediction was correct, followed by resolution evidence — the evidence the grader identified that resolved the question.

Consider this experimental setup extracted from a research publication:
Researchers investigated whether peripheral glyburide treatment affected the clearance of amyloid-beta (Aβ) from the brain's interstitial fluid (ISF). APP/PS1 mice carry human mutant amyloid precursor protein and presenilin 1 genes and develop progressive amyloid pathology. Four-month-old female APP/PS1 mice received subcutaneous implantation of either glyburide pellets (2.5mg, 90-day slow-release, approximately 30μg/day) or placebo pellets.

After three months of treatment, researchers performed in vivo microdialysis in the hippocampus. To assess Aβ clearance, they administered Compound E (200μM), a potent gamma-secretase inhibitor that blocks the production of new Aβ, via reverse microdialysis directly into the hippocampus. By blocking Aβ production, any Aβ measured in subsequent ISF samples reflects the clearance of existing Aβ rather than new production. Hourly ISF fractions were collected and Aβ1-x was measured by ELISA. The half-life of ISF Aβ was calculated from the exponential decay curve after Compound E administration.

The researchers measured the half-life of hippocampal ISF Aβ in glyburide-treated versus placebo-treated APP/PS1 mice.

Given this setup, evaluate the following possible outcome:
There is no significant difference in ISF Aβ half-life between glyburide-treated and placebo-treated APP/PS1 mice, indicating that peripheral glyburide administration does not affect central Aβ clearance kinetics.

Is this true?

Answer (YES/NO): YES